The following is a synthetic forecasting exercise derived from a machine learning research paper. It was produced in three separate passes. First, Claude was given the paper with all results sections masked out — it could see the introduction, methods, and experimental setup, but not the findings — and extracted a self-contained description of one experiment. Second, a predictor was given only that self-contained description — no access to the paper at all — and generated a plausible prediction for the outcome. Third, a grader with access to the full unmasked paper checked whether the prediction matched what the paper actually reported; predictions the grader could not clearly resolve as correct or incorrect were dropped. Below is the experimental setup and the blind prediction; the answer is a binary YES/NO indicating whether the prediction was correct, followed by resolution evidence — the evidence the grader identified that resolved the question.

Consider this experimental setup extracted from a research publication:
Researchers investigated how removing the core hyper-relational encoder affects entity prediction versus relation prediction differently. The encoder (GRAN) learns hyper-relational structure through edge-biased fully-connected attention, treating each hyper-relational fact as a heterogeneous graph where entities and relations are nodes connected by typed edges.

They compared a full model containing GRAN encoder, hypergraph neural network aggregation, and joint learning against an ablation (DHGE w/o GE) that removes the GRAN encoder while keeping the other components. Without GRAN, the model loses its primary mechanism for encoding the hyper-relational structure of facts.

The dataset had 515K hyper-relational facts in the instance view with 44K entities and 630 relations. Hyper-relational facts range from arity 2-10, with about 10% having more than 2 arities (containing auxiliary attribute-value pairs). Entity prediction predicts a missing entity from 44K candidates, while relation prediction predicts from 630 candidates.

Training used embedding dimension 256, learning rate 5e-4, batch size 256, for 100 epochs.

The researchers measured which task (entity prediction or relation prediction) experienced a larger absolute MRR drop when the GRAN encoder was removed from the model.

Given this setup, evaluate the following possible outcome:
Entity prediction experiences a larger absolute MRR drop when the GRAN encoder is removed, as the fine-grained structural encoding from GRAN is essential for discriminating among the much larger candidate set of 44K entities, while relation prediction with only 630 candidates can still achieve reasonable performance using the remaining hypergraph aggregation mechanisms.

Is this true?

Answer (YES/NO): NO